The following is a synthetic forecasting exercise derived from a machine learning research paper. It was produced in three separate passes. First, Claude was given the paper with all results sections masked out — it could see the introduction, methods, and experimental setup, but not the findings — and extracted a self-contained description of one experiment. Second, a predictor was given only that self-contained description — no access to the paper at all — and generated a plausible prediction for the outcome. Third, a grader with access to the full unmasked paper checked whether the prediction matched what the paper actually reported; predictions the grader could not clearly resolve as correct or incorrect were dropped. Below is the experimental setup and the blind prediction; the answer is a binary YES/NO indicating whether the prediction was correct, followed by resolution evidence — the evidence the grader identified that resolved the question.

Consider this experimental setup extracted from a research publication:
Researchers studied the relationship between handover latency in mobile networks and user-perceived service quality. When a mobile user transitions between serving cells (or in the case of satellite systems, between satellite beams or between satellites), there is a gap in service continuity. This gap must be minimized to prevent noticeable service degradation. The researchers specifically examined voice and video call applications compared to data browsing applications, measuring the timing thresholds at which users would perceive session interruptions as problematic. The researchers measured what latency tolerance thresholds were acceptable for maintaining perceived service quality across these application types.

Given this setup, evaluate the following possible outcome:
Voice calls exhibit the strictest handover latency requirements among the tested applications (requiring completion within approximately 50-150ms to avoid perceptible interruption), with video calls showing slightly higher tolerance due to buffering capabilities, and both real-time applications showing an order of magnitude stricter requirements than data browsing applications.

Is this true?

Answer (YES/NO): NO